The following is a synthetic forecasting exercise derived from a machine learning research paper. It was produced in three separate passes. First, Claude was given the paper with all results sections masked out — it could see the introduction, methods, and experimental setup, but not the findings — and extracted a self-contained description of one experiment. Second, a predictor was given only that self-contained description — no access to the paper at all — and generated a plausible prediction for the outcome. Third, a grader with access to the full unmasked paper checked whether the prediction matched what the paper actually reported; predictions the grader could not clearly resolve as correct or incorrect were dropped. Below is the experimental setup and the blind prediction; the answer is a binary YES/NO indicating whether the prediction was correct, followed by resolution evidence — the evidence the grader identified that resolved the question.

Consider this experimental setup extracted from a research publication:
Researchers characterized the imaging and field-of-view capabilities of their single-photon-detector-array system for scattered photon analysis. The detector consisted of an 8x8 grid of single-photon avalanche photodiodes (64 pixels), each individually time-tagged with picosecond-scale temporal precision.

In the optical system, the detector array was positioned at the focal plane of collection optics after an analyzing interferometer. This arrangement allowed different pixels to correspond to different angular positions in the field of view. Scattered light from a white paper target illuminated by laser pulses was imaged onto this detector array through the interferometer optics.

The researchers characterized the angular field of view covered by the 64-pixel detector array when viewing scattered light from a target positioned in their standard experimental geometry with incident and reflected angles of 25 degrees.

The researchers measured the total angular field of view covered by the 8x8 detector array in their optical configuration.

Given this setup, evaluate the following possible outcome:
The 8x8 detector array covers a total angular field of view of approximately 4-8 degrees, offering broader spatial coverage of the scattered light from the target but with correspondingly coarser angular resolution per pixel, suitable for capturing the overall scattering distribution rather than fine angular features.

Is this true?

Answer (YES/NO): NO